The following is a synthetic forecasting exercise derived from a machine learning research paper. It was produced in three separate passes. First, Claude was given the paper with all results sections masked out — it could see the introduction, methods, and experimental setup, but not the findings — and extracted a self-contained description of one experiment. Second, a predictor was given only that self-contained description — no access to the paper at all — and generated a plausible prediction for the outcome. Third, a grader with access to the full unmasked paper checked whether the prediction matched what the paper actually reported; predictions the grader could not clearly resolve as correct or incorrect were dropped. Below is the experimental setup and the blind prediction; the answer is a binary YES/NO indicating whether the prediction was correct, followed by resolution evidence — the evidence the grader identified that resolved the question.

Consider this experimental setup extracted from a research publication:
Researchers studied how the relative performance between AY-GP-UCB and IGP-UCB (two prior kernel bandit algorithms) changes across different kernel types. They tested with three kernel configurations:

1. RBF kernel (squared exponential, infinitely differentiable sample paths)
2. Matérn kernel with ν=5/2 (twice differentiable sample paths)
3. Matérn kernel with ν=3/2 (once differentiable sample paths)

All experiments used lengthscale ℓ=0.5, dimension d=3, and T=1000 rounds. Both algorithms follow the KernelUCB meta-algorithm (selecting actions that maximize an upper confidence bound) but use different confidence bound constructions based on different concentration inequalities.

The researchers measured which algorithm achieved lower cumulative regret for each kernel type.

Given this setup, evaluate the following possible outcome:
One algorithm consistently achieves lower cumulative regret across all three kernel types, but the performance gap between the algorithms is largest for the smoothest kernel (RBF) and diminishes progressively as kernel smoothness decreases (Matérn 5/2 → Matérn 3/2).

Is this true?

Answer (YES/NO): NO